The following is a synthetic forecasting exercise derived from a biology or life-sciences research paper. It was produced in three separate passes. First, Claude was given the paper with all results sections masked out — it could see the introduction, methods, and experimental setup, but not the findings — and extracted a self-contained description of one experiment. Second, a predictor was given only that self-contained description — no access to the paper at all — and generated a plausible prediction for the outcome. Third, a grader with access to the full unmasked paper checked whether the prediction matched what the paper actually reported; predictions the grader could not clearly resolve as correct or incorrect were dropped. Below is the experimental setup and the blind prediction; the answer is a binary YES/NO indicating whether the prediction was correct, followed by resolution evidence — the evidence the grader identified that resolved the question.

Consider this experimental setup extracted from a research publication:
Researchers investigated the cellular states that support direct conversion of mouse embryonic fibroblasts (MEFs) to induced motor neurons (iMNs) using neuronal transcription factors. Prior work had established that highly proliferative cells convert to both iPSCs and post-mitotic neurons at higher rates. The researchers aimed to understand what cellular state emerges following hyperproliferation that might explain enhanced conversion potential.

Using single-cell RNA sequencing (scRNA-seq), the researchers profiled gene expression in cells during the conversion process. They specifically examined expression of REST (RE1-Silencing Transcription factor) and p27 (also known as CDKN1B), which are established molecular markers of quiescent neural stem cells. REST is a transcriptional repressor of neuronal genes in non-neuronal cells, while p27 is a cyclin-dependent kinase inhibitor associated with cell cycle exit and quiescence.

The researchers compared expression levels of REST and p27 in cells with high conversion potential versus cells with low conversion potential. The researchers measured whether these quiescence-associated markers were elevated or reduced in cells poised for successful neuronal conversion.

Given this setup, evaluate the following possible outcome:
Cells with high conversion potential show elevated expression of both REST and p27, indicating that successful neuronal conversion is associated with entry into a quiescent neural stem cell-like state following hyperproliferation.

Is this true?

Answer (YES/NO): YES